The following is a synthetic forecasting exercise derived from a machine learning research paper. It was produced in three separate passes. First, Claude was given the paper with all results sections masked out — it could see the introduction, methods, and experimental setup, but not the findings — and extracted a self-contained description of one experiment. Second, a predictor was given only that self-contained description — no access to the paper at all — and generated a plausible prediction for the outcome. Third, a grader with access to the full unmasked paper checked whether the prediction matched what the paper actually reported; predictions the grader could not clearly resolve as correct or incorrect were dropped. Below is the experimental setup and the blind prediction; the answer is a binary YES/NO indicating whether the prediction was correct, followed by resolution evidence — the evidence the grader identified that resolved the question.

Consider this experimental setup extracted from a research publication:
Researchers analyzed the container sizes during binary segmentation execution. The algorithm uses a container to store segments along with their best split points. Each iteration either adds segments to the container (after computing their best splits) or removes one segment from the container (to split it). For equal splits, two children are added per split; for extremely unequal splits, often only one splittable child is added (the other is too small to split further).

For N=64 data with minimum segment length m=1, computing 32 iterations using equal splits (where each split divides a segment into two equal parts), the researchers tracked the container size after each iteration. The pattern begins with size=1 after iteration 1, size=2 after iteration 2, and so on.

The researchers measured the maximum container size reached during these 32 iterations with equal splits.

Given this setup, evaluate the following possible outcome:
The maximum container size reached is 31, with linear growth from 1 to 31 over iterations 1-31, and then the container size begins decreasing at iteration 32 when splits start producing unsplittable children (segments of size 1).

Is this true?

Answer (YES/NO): NO